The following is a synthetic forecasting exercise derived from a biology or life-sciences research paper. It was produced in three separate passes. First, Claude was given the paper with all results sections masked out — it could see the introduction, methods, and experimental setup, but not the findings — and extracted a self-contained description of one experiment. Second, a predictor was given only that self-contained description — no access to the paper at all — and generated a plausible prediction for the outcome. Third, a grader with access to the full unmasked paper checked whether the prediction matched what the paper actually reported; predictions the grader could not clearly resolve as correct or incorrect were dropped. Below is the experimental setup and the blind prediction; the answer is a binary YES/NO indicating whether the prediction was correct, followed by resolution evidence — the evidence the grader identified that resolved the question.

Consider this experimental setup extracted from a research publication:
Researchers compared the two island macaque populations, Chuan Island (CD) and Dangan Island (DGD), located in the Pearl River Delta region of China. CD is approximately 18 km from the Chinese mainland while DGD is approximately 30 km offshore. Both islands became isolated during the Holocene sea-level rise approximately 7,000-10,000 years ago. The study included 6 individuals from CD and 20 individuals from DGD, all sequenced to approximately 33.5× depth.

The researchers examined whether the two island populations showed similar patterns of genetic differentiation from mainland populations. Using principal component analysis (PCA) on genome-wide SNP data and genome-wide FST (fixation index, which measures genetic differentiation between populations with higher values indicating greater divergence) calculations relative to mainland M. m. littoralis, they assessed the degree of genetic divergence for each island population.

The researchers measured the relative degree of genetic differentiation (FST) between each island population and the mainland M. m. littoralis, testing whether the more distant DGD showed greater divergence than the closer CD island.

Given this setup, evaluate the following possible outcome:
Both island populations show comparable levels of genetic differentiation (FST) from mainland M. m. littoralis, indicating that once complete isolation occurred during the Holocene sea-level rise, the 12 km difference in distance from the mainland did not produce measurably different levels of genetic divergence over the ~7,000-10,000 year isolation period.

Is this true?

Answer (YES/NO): NO